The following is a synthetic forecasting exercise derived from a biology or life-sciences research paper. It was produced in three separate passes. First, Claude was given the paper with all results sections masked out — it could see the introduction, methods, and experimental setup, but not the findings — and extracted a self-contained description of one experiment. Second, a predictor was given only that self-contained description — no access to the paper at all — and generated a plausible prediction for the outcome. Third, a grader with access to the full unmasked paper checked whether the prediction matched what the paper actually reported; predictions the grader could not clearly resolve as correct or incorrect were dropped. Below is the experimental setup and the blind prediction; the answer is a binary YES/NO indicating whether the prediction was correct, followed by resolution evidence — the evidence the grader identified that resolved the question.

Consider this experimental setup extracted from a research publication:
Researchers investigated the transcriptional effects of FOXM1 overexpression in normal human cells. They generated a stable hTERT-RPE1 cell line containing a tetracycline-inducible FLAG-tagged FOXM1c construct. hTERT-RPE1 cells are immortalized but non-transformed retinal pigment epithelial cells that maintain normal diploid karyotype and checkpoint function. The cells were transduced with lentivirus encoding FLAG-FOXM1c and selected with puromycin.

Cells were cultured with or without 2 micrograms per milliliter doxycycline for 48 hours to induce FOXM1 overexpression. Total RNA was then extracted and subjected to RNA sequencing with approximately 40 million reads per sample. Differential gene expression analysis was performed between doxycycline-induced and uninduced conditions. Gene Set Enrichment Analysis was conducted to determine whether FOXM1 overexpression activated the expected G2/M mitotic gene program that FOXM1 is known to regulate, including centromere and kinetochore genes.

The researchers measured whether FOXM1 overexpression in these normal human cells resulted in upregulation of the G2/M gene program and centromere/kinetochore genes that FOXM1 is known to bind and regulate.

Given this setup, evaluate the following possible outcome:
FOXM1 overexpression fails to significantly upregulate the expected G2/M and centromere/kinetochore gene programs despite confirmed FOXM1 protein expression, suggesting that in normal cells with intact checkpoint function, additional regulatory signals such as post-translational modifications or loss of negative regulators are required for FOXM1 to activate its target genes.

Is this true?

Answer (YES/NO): YES